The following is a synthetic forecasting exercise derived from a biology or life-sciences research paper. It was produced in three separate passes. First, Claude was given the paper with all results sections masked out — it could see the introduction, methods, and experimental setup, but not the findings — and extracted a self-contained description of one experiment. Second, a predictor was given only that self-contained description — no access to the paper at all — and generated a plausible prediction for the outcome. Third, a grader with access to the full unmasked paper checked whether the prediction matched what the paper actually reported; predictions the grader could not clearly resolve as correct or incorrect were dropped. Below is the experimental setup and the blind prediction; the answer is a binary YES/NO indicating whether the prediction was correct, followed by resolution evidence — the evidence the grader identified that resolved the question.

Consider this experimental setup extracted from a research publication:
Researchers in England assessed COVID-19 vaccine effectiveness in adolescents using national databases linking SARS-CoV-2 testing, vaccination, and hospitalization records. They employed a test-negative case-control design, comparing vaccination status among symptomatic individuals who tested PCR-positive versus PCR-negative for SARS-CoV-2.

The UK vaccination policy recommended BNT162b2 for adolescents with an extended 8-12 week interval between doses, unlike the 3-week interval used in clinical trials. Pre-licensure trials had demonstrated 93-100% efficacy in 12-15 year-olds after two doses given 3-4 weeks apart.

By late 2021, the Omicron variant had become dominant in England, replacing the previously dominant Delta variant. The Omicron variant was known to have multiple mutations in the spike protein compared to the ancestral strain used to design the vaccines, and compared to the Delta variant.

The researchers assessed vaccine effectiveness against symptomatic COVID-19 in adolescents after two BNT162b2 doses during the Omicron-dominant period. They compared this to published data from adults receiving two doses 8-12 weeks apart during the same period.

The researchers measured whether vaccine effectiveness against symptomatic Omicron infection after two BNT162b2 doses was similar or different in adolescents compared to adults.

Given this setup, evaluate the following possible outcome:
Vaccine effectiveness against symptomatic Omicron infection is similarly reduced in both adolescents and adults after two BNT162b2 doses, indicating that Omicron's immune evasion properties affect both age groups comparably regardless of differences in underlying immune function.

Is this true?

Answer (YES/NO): YES